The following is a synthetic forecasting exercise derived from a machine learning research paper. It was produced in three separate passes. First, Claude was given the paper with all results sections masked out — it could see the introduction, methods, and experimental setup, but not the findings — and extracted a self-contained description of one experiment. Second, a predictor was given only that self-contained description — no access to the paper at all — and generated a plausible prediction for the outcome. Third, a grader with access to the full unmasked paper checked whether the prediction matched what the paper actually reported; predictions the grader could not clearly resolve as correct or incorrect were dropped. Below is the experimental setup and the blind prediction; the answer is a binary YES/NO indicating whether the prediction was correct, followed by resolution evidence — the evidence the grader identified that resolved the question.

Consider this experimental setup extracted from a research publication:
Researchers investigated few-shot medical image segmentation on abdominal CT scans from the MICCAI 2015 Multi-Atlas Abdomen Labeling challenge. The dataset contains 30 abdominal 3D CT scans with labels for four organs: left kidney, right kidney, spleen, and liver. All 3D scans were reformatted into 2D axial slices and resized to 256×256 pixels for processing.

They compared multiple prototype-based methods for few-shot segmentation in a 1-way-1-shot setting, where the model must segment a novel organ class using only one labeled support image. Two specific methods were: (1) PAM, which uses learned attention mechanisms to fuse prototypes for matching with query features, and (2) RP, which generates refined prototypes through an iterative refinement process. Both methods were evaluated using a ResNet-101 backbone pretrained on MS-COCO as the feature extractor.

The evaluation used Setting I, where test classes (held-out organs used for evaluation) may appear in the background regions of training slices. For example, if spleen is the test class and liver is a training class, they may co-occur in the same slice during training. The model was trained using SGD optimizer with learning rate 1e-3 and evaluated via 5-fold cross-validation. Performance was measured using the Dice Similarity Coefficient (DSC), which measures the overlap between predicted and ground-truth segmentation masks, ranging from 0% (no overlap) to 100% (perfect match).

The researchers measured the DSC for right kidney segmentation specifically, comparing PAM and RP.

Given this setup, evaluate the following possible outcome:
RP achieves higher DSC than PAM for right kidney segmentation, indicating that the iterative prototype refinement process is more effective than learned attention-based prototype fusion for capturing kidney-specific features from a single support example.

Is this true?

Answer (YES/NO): NO